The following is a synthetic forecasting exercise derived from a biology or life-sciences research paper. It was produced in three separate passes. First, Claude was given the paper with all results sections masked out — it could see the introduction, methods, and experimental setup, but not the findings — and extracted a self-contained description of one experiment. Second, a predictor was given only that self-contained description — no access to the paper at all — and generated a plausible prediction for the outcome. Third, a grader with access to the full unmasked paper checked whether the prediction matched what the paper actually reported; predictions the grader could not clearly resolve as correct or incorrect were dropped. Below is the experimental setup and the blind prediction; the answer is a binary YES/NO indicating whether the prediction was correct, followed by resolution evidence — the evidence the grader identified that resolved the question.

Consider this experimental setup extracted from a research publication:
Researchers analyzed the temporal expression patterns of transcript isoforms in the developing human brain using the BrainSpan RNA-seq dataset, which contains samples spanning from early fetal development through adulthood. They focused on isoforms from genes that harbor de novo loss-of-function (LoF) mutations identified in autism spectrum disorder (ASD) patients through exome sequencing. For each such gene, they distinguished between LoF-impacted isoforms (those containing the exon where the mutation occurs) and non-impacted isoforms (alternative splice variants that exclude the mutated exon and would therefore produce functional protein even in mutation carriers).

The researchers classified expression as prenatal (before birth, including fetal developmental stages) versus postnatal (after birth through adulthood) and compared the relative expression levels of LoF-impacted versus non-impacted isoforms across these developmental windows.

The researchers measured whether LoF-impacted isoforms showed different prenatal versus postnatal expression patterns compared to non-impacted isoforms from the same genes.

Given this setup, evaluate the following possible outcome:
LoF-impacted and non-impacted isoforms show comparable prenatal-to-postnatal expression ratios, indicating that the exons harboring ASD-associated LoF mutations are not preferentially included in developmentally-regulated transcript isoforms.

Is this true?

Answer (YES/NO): NO